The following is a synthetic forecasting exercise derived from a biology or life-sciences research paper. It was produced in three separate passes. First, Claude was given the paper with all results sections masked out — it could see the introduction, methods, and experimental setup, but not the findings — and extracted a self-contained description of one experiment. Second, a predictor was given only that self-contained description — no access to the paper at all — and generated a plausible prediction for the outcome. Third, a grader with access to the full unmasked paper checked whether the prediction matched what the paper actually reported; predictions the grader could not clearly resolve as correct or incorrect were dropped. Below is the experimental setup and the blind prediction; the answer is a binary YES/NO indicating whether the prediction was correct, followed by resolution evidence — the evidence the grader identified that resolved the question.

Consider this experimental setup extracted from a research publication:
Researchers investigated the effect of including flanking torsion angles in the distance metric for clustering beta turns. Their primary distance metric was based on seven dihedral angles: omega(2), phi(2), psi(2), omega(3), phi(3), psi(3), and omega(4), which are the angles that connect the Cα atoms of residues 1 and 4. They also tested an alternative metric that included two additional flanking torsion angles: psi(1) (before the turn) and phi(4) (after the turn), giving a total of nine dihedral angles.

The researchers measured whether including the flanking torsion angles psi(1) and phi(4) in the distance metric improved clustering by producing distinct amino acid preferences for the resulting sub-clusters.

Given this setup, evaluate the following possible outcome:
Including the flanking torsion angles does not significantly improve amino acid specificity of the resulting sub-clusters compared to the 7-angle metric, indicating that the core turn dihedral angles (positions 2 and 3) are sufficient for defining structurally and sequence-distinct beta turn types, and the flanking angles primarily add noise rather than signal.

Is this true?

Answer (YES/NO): YES